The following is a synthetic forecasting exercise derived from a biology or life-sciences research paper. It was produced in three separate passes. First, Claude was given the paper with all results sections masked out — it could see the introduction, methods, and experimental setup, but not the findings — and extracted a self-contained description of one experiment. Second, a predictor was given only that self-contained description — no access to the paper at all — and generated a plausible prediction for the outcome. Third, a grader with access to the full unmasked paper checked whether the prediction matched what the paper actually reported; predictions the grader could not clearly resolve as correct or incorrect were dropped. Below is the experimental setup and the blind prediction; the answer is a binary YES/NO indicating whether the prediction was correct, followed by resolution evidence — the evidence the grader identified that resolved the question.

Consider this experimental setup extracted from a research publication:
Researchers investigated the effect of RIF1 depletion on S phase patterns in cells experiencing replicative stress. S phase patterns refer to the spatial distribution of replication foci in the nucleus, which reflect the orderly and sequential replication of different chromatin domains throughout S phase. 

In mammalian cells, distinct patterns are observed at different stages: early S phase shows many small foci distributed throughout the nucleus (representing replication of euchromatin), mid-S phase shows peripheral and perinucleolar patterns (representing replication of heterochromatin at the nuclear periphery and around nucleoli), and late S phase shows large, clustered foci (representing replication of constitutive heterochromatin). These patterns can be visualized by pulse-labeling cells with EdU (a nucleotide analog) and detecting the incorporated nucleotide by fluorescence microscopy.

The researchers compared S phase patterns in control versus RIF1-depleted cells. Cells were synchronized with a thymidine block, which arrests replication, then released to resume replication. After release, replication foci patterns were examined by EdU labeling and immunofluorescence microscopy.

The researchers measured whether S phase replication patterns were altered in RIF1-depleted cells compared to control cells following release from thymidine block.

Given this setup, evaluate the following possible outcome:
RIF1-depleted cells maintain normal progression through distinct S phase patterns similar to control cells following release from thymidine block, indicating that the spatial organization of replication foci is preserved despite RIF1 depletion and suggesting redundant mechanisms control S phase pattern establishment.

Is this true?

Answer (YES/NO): NO